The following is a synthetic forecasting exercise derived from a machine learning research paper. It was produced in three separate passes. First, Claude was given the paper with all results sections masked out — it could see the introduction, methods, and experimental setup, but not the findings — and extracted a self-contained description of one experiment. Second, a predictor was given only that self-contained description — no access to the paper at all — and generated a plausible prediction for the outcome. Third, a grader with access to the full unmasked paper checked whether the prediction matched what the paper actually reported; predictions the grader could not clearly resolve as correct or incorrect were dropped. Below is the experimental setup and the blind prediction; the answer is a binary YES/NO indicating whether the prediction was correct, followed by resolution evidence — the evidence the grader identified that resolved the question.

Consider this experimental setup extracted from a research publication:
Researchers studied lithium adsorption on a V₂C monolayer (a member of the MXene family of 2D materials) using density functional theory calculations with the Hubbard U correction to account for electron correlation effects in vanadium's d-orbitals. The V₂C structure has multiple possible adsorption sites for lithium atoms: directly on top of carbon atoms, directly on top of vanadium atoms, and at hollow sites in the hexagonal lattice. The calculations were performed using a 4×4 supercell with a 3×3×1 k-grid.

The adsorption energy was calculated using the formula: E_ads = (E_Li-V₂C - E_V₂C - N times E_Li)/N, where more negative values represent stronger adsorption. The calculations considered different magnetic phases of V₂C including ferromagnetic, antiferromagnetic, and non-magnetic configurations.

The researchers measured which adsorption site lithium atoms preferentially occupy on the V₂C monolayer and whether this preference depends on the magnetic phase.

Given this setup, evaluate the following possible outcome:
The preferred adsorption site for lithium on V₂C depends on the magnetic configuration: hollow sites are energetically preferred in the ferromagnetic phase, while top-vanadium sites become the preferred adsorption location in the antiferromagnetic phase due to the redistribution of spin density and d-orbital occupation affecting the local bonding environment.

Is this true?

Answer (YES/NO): NO